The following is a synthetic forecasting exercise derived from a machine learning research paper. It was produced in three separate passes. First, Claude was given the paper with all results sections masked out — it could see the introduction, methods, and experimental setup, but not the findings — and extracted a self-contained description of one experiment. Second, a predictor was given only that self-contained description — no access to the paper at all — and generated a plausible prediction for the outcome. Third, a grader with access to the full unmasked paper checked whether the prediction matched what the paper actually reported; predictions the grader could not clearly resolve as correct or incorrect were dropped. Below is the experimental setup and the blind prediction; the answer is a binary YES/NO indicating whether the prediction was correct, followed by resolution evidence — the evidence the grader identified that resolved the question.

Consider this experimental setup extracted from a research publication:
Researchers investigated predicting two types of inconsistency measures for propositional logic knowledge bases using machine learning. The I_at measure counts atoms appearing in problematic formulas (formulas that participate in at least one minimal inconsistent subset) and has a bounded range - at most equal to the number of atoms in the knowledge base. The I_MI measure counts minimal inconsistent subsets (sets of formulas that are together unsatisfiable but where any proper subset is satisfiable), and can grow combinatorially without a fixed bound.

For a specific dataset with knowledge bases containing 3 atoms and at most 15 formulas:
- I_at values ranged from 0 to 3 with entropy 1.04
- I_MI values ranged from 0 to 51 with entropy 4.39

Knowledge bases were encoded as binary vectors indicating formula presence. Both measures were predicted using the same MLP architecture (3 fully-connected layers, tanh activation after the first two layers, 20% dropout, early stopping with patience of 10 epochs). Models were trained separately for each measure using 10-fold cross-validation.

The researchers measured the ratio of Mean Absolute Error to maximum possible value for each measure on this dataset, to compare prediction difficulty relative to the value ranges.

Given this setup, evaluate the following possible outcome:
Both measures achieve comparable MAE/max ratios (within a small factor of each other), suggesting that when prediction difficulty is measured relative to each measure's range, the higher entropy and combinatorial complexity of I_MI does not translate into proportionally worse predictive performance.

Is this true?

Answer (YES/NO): NO